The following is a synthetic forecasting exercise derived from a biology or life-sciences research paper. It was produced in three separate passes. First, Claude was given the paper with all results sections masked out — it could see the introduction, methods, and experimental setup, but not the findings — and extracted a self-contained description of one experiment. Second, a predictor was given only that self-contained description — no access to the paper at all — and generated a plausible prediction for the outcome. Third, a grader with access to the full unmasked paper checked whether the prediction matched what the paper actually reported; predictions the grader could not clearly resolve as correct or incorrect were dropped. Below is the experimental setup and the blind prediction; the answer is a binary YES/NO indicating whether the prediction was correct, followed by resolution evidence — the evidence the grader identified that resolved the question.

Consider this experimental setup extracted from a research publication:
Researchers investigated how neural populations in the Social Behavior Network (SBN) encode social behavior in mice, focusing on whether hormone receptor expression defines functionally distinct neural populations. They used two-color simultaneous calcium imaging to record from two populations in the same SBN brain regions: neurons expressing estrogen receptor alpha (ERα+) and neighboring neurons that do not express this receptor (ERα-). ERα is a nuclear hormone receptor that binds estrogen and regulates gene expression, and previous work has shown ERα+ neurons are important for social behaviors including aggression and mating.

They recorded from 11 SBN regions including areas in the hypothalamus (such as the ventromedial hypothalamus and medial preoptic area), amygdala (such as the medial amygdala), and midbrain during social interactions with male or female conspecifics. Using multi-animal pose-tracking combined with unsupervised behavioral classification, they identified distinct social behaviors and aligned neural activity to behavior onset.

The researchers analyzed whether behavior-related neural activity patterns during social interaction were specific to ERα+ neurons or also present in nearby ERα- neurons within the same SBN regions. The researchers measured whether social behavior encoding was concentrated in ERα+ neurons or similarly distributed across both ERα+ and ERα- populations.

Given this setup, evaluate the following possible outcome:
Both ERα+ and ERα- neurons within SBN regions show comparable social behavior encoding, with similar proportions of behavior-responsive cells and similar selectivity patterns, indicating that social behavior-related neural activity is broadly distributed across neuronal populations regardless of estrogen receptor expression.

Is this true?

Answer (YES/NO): YES